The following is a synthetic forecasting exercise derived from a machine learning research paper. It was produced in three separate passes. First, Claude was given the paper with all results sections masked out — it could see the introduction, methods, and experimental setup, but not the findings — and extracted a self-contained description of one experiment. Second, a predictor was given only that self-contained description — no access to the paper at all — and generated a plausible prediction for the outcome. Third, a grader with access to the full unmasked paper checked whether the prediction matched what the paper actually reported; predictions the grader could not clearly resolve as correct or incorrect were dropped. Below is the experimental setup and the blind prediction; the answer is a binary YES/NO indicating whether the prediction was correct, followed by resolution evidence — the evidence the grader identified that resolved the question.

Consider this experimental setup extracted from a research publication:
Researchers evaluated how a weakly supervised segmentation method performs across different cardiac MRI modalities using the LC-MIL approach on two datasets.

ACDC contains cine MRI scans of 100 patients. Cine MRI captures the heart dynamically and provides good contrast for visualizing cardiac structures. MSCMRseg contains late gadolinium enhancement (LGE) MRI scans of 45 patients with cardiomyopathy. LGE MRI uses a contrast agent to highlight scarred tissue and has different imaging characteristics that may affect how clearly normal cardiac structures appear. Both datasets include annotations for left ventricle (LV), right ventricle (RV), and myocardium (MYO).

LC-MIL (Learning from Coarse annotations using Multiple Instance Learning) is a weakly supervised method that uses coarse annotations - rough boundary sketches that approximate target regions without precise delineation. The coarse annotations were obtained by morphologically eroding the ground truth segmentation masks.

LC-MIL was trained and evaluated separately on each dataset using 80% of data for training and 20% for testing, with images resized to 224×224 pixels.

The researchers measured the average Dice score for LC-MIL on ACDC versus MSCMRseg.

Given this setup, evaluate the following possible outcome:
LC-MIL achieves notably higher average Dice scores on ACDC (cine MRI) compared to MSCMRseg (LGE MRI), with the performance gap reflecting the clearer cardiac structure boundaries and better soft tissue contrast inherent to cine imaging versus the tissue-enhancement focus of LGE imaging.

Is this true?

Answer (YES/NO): YES